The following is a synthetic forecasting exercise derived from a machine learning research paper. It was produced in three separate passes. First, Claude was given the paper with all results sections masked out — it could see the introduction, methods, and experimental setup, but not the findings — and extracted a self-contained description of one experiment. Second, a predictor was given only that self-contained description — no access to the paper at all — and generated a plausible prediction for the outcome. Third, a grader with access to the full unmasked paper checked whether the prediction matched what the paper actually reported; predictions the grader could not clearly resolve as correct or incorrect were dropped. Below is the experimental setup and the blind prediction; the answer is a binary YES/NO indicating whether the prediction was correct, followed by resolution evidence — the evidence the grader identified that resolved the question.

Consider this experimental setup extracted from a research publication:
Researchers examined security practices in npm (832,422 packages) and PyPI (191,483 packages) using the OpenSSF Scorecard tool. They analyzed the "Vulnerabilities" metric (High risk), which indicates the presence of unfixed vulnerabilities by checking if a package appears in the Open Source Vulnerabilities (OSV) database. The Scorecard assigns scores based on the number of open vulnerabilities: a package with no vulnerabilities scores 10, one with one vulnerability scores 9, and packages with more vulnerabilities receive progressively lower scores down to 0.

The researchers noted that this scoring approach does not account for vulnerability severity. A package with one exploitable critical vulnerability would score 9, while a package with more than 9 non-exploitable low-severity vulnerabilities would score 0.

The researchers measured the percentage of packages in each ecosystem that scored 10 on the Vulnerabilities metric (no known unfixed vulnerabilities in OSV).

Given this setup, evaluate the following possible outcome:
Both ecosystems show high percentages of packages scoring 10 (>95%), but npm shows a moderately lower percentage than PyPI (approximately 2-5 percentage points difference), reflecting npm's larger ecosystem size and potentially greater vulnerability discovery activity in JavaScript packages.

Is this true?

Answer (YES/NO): NO